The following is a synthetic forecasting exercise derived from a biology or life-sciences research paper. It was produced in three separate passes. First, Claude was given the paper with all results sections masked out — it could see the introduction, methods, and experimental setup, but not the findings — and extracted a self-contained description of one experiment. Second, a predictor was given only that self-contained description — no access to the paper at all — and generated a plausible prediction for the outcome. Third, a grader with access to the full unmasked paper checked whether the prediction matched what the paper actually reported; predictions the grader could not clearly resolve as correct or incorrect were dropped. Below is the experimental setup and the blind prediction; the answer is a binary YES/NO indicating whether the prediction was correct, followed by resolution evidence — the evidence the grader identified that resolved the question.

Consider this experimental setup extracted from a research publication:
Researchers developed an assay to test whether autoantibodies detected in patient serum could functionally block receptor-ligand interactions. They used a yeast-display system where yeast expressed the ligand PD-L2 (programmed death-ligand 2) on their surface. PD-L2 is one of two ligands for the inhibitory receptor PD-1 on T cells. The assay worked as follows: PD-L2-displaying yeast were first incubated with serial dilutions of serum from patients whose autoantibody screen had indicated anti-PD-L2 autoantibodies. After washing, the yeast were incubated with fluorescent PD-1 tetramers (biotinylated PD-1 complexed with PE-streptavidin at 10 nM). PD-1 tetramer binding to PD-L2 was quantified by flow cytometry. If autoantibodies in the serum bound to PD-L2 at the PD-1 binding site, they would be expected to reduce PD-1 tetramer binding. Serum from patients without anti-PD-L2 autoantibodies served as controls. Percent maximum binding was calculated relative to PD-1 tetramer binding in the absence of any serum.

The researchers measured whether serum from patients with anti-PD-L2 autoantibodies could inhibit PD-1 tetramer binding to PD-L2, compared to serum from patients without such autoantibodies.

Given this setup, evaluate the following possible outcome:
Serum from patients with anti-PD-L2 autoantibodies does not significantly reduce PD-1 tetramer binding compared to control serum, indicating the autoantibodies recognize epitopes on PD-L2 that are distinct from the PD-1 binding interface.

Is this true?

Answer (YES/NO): NO